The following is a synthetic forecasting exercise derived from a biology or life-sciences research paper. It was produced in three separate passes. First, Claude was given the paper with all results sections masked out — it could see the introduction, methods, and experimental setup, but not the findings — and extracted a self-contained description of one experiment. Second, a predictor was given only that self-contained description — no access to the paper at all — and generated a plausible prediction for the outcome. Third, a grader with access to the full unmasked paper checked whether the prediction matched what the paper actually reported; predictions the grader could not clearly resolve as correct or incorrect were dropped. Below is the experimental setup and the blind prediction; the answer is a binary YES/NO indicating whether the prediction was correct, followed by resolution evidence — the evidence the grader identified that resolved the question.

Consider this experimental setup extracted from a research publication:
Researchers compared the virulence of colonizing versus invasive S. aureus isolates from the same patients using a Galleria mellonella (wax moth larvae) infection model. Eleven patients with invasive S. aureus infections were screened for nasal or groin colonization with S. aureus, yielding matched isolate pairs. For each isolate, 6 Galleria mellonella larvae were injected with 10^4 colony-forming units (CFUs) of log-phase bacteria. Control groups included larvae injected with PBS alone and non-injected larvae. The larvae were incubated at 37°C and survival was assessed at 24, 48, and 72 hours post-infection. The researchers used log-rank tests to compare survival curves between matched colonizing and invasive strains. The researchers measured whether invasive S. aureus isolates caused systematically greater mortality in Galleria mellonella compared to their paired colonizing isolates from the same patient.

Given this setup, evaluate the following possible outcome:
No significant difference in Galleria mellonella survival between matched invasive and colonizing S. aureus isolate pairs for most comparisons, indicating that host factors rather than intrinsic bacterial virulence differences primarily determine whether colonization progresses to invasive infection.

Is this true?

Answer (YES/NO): YES